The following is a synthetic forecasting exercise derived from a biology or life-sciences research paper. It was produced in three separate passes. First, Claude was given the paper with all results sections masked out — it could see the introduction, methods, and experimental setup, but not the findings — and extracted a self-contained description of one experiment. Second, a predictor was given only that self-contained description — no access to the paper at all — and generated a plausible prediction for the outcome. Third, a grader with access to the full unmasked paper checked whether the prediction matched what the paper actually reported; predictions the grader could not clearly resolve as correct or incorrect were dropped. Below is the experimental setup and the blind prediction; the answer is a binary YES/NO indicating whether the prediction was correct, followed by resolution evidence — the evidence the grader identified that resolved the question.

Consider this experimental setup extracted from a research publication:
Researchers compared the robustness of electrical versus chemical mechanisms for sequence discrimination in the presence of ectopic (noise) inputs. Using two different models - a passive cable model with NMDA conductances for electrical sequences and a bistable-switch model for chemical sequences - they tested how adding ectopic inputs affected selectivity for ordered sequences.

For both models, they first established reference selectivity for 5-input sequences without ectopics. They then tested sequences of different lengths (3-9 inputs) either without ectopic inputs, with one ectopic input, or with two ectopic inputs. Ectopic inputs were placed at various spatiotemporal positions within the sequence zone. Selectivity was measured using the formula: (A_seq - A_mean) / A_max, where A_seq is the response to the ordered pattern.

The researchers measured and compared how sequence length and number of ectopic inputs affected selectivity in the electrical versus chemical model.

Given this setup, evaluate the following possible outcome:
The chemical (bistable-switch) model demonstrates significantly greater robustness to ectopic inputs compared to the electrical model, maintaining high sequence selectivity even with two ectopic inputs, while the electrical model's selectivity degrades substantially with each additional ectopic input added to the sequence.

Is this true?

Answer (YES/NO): NO